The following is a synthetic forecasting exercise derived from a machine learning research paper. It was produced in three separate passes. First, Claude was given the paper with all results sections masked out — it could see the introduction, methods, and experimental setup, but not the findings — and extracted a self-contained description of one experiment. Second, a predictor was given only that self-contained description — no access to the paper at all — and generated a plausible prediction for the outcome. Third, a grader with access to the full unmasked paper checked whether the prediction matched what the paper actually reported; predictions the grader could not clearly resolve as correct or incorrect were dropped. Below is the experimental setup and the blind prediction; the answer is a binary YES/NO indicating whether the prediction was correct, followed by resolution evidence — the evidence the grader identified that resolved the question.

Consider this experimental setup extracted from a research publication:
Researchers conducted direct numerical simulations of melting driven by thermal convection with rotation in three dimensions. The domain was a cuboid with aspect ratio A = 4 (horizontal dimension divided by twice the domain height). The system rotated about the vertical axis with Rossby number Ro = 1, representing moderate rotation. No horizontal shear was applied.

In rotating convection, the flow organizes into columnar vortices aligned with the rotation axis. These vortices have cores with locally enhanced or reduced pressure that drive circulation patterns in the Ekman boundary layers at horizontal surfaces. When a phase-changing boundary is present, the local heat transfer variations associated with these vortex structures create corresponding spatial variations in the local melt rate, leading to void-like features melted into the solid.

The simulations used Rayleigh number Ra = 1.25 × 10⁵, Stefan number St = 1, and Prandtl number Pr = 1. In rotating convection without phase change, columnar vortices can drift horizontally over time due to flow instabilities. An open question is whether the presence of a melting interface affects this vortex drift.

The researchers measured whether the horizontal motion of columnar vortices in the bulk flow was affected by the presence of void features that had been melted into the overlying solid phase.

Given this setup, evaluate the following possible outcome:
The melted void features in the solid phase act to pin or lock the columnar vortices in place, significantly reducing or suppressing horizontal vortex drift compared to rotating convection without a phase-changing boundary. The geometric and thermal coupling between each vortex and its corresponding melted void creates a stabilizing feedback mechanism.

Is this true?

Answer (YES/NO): YES